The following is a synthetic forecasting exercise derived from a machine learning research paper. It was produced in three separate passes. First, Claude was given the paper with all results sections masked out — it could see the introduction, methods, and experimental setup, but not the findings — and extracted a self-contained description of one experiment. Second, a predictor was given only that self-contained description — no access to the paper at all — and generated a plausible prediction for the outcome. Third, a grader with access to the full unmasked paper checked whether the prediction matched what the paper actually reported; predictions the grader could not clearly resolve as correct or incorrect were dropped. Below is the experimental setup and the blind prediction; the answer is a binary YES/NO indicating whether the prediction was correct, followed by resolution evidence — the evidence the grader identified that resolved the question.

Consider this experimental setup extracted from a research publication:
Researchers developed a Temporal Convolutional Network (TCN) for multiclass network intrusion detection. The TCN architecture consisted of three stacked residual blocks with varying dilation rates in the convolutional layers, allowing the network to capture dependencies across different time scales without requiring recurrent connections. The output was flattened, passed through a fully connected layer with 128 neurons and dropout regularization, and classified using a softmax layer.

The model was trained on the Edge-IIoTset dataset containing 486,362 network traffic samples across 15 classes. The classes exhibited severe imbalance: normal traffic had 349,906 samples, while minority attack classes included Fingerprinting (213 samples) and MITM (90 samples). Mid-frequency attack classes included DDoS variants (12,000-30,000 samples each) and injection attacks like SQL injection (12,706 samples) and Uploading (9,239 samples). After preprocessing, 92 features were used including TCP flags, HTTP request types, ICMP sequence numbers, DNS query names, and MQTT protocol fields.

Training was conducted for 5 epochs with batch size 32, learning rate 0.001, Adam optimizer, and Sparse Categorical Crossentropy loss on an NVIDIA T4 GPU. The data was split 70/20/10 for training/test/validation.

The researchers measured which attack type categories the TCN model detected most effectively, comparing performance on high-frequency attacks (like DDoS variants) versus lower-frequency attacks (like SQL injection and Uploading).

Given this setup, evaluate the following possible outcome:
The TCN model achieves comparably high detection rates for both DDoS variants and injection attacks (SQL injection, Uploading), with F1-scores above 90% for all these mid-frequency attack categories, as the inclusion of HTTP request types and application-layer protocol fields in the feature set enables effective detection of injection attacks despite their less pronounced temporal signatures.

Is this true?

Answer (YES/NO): NO